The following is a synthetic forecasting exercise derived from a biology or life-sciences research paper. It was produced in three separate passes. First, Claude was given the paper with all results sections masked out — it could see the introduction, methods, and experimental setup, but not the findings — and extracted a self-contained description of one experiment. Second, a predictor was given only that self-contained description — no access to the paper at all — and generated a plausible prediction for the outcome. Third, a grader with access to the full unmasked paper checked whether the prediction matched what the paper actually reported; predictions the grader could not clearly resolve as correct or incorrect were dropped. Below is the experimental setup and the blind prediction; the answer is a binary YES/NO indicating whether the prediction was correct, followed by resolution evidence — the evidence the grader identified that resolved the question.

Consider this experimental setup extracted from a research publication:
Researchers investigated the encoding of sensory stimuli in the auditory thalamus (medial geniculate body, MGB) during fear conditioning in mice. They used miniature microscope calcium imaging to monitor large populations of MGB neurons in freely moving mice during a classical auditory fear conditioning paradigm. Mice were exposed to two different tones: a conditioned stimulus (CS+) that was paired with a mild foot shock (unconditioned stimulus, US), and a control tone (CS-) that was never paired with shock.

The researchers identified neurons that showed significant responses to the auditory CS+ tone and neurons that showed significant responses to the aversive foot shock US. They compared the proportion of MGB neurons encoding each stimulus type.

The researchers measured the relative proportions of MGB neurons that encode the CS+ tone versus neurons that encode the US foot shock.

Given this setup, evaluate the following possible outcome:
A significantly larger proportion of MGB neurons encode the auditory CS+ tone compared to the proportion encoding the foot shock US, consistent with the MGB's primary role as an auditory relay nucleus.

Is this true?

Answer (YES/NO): NO